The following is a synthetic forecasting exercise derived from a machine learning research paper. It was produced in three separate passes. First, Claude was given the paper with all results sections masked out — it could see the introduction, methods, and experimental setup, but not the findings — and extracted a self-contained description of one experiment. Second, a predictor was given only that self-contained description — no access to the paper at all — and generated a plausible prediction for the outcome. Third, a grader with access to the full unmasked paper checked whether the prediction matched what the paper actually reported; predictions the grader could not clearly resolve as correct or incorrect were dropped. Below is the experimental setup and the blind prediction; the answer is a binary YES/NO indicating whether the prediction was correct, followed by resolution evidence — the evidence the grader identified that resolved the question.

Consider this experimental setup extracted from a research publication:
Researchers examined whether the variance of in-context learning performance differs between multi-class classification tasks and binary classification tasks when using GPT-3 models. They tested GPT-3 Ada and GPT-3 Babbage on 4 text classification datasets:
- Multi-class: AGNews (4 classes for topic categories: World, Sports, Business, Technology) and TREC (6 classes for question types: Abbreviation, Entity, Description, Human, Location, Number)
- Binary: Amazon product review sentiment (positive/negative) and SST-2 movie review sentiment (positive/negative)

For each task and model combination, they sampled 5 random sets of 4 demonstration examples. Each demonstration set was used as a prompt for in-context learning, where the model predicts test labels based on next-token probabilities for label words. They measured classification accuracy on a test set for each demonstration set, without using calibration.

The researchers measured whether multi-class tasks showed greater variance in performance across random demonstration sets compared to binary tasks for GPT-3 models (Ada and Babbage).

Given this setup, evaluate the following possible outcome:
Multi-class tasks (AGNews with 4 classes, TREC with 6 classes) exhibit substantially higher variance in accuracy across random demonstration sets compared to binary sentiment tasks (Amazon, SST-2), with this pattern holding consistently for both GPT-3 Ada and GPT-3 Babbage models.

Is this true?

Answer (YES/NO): YES